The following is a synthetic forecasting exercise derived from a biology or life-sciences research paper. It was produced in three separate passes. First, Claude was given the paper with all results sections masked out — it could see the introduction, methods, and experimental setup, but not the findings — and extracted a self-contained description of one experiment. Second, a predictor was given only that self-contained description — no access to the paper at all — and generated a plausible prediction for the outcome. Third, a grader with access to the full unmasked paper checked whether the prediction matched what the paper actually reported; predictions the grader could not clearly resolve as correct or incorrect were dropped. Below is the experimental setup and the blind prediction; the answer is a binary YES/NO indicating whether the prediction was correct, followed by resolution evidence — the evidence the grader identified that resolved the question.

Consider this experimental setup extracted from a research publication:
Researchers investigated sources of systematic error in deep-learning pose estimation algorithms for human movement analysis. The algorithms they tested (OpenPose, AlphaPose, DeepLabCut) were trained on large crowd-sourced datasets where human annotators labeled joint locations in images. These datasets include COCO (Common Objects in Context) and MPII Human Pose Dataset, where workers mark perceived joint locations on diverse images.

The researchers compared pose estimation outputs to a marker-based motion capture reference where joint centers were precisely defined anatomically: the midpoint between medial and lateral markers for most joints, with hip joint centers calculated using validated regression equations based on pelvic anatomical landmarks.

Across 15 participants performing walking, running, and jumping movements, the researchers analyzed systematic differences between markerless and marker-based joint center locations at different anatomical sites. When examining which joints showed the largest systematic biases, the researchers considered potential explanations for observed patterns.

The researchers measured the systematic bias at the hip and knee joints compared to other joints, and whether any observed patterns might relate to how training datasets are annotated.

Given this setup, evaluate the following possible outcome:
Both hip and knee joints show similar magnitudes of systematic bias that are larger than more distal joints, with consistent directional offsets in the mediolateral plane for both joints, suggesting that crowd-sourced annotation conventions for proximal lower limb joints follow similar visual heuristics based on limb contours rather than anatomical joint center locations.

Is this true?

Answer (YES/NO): NO